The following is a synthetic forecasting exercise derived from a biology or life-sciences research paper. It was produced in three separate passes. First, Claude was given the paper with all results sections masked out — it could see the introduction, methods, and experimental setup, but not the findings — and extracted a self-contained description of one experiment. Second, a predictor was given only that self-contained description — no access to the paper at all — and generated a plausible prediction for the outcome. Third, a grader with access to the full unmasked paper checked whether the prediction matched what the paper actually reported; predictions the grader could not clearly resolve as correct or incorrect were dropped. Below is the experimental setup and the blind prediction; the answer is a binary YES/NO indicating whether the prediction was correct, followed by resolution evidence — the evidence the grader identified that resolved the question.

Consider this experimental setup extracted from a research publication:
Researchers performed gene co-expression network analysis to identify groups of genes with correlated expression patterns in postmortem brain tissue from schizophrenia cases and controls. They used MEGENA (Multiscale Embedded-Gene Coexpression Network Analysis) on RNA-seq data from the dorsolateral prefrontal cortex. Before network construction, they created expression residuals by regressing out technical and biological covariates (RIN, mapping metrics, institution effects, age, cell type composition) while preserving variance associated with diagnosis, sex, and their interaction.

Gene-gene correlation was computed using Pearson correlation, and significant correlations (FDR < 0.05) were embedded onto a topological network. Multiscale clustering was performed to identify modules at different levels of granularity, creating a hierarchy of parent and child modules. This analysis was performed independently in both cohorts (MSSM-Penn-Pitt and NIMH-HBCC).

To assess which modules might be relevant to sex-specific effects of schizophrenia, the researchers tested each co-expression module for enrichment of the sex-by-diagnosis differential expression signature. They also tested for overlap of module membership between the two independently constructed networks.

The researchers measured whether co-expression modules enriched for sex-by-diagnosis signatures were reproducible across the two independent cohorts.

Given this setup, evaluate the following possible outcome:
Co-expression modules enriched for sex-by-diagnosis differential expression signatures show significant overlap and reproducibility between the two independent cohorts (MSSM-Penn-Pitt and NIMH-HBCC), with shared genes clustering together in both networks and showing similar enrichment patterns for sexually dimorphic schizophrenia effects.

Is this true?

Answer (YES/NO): YES